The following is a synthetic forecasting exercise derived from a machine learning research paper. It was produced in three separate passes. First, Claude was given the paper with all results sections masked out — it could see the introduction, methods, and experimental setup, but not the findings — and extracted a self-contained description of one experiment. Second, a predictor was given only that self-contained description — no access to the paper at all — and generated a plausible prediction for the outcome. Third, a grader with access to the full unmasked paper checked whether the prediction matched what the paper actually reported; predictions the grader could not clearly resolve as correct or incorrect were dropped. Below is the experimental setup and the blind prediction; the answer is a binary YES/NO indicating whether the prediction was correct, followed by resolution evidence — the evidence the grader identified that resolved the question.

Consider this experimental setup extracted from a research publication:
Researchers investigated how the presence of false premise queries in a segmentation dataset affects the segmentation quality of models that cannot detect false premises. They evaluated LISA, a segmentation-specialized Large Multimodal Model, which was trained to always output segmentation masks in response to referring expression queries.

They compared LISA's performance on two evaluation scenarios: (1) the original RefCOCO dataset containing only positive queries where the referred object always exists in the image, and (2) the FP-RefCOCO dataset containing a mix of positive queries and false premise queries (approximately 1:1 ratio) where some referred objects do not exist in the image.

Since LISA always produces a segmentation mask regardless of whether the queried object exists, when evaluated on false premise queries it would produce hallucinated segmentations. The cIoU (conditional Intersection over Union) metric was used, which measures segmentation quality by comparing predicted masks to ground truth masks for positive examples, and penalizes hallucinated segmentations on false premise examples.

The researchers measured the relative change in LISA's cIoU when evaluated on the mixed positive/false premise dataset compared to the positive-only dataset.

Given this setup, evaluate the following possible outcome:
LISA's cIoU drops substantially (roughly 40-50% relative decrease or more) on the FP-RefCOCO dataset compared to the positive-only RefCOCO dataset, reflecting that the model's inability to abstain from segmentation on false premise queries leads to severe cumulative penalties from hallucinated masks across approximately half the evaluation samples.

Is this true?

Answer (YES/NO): NO